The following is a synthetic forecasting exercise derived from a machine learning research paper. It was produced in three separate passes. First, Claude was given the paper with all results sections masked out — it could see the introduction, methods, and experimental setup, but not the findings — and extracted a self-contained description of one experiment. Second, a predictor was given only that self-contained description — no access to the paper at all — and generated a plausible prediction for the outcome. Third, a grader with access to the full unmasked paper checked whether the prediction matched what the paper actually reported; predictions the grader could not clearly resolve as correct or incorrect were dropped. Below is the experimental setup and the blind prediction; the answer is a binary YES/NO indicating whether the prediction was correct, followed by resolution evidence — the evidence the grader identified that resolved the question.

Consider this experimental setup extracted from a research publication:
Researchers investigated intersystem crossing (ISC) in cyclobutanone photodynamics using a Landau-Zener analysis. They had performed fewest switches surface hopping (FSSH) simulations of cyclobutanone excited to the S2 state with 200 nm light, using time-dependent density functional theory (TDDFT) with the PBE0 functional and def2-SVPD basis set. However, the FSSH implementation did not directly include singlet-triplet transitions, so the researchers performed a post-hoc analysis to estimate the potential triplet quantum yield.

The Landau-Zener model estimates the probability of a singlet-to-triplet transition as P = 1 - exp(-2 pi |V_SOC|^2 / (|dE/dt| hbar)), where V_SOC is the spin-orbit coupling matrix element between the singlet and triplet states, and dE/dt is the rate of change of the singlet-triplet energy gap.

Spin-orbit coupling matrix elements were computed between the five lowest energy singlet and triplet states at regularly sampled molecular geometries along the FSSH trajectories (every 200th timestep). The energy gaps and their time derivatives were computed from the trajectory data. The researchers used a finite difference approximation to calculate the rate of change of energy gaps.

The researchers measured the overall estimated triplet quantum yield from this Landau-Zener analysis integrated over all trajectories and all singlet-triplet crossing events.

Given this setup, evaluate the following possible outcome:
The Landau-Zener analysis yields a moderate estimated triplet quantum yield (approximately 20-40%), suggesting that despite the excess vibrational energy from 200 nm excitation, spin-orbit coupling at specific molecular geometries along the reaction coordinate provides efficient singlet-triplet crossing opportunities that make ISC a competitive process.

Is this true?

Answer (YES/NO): NO